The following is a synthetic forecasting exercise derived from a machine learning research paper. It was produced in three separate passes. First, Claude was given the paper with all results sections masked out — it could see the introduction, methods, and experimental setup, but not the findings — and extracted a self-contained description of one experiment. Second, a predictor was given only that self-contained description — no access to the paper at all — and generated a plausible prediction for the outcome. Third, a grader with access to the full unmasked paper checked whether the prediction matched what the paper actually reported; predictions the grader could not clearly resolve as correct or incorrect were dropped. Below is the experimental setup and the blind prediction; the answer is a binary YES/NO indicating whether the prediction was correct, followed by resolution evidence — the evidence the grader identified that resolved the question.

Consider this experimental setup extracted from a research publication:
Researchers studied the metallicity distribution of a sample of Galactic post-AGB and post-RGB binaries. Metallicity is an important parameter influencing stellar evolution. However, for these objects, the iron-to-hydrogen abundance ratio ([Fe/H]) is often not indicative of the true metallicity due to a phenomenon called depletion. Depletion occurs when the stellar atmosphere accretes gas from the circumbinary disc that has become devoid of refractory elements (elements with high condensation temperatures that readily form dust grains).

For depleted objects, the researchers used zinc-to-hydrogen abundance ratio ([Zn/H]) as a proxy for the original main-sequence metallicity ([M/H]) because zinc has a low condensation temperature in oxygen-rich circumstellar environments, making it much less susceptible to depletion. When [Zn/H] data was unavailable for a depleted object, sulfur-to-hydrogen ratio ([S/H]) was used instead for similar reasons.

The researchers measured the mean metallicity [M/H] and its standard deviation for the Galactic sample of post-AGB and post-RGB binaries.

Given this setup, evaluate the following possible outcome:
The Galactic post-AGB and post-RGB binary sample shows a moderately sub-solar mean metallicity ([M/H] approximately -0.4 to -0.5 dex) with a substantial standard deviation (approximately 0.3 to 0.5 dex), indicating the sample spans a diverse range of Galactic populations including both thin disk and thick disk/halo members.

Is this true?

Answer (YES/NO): NO